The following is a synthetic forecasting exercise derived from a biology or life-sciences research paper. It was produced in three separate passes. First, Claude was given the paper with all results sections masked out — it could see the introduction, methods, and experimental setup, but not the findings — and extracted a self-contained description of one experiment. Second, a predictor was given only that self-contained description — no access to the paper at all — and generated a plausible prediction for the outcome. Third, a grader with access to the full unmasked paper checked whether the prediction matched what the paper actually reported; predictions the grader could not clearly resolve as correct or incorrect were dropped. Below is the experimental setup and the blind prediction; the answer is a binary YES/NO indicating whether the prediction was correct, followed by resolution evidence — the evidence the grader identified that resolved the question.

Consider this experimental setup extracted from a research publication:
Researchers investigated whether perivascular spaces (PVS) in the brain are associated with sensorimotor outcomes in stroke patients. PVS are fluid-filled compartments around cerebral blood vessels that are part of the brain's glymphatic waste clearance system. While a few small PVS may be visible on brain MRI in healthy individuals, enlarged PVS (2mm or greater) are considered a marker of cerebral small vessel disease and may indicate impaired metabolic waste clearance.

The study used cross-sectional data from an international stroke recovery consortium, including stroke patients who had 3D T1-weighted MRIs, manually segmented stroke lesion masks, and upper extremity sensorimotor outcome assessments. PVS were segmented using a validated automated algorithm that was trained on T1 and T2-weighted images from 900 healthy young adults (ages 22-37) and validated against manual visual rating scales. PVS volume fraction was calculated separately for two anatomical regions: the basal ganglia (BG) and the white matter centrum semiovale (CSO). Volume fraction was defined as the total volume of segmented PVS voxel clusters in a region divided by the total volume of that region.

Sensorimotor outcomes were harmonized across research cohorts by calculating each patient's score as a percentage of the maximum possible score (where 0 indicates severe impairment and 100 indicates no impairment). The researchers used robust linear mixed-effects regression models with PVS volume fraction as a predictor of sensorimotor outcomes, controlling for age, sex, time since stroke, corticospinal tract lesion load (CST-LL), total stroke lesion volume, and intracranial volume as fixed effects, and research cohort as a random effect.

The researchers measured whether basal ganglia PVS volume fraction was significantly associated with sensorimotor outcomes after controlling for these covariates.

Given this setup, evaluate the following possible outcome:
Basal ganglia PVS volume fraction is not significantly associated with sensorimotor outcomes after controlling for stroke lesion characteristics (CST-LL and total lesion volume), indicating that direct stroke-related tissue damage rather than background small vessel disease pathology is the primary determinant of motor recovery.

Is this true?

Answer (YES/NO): NO